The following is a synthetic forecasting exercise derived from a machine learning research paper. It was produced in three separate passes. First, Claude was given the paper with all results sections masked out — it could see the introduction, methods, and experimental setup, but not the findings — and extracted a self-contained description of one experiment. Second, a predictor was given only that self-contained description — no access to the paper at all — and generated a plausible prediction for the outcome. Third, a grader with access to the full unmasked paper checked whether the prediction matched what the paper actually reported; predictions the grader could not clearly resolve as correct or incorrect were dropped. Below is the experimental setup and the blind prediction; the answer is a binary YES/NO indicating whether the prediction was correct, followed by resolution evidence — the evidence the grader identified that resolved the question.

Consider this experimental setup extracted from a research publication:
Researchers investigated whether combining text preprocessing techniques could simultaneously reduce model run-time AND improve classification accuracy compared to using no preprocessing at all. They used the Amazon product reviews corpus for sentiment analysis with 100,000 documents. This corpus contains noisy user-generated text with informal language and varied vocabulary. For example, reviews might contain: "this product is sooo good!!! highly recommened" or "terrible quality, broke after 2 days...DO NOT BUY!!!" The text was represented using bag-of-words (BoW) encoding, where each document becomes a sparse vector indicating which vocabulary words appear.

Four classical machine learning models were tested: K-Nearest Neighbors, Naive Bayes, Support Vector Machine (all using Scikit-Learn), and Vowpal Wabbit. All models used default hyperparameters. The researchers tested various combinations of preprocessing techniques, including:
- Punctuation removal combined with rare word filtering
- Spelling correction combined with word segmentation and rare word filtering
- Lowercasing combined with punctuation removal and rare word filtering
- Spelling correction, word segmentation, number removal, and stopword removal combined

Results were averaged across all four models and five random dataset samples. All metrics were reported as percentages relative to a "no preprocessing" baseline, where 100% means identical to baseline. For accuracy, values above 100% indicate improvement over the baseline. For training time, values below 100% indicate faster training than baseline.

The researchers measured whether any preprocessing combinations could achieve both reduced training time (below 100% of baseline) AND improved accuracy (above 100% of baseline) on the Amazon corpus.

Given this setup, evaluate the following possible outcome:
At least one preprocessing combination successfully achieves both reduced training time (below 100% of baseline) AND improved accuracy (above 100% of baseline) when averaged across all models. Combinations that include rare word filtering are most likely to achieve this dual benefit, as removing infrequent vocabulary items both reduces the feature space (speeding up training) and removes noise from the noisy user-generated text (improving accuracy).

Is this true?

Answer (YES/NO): YES